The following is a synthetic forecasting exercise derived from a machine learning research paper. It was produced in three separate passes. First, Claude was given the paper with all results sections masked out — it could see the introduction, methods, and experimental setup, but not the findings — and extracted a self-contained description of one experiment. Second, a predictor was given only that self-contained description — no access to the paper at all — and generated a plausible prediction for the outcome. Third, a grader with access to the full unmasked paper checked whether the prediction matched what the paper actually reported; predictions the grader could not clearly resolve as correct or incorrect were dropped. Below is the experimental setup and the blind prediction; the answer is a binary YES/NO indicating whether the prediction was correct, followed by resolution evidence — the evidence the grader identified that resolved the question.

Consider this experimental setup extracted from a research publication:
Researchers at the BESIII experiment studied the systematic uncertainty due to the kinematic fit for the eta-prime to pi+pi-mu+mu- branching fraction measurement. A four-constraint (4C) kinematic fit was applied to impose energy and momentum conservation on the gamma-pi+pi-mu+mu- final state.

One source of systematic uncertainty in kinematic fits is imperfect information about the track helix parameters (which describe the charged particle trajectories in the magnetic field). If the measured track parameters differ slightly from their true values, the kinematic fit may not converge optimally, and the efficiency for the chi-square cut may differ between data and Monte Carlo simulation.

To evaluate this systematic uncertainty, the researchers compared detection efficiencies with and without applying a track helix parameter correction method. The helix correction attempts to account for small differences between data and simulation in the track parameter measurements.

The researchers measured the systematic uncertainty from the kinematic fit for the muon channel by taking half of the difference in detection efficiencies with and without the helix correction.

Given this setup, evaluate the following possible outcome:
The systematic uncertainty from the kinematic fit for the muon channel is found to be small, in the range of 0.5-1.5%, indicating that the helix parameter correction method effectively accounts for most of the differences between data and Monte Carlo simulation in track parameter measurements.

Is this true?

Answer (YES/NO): YES